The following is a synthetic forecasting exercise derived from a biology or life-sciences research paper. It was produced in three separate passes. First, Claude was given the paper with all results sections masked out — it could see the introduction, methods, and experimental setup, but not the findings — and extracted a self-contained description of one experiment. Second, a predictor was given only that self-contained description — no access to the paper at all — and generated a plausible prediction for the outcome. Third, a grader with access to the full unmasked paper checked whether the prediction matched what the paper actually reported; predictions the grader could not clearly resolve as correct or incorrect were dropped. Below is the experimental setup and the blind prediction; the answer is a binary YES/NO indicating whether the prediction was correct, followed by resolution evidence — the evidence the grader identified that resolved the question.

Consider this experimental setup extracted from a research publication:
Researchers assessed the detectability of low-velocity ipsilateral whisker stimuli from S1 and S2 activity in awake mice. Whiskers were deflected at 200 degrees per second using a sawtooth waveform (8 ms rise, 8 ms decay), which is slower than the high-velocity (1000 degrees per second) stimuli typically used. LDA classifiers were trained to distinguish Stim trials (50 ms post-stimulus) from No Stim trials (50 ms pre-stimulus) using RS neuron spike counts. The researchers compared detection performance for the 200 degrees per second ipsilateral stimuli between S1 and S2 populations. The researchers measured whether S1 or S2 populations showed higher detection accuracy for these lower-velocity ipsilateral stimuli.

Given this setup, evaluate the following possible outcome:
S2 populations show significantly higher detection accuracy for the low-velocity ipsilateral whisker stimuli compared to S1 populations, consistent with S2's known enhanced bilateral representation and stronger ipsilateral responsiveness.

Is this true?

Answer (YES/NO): YES